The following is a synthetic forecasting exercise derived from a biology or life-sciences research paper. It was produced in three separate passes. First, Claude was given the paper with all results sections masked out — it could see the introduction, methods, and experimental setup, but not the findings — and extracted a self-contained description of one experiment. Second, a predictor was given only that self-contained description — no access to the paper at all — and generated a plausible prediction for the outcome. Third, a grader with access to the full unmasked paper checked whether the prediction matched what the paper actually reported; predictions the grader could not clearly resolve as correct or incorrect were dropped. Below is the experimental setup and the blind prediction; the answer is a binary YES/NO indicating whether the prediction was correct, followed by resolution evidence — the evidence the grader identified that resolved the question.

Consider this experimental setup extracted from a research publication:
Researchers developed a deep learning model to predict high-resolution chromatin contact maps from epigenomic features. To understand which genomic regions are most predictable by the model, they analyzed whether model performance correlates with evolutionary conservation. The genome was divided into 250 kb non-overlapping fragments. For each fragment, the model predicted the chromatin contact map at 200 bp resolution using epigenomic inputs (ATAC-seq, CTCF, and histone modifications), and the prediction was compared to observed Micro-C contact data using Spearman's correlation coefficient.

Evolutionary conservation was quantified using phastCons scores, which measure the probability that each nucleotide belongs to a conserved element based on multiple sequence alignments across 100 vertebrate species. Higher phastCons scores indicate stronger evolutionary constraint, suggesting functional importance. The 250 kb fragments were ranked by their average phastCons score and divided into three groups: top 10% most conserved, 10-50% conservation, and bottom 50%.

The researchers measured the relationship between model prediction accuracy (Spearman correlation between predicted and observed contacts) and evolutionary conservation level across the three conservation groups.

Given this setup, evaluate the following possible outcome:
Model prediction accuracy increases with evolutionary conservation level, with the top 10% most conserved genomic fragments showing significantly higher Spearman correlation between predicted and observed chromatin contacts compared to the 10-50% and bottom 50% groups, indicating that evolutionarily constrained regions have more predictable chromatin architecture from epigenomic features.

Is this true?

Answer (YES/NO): YES